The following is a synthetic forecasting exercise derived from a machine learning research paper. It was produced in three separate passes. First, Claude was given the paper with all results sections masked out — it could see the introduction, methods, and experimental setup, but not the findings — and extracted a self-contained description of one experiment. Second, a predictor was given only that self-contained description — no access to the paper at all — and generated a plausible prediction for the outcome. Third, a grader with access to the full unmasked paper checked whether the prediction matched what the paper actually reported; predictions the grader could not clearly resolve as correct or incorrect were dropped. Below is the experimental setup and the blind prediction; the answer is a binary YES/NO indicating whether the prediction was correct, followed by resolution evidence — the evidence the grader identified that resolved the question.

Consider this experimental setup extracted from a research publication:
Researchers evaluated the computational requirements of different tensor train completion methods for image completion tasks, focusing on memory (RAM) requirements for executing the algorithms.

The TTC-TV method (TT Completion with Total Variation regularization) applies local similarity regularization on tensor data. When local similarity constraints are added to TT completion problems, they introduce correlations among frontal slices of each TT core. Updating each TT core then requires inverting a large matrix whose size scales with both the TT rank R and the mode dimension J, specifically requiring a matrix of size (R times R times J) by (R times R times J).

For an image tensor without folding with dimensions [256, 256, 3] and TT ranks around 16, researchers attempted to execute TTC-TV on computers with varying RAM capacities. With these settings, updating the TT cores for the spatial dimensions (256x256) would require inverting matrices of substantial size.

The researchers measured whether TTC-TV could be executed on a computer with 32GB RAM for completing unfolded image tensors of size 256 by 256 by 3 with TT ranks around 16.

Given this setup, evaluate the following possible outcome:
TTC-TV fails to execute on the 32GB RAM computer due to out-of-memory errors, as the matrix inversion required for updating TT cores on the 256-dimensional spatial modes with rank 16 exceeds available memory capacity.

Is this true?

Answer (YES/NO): YES